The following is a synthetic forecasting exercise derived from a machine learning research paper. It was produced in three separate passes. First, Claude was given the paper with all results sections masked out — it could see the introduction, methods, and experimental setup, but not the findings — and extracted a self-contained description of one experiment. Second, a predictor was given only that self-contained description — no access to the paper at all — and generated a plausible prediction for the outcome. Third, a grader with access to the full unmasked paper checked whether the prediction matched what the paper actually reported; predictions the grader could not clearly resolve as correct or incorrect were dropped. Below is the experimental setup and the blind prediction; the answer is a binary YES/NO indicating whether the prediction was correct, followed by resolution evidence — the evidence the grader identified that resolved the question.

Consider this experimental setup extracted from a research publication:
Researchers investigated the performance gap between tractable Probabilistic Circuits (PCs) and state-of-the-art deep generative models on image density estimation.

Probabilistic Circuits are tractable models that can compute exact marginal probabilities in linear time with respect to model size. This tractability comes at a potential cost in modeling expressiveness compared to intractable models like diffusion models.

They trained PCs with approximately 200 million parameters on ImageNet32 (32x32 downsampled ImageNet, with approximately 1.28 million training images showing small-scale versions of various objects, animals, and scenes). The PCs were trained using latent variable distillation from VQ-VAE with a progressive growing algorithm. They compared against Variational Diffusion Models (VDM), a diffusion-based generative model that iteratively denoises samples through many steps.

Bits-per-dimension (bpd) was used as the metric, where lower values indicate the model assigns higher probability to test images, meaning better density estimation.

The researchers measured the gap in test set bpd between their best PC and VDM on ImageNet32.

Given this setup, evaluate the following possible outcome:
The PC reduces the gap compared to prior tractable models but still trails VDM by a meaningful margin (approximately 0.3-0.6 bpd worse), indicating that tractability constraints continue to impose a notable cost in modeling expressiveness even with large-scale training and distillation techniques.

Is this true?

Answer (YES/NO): YES